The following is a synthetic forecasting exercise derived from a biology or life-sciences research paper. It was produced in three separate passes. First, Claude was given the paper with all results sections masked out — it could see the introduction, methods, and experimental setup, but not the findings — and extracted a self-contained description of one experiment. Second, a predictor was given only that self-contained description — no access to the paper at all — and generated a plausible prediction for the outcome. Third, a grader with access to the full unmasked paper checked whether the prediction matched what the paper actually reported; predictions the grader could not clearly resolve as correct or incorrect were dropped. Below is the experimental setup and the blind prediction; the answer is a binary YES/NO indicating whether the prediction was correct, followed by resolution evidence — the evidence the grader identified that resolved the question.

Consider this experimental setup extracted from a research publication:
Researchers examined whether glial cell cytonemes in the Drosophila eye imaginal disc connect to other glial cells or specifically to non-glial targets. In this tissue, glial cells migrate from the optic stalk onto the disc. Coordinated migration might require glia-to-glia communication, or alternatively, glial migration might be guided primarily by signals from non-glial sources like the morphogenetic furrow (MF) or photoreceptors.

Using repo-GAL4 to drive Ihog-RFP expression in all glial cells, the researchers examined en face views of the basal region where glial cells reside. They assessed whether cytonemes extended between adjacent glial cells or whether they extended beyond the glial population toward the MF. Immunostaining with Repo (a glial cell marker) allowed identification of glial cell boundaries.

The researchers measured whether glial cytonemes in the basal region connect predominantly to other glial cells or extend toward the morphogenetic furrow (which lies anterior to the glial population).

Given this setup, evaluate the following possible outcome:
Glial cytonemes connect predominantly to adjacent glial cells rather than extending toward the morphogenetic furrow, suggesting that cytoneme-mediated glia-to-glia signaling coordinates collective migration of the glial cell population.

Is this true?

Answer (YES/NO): NO